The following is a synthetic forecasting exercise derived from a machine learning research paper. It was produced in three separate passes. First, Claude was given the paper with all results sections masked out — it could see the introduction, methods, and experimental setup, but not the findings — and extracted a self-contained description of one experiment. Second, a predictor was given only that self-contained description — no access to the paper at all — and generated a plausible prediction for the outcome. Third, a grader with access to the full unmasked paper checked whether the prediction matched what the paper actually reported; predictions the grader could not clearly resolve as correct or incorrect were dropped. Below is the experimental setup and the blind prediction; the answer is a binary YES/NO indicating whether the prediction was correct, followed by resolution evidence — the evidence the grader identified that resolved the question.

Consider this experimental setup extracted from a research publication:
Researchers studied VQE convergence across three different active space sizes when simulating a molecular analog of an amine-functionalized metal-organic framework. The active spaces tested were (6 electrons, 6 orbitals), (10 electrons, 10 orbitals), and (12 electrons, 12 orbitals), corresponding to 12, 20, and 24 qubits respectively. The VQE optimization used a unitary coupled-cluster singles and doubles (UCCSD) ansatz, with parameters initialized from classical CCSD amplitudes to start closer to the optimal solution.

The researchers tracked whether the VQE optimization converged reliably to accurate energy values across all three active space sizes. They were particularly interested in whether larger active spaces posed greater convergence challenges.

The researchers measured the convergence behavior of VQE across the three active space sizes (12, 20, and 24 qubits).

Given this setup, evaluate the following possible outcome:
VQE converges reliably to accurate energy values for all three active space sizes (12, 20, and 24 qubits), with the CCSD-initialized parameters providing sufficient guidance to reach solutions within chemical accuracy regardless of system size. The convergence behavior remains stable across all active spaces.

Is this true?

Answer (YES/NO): NO